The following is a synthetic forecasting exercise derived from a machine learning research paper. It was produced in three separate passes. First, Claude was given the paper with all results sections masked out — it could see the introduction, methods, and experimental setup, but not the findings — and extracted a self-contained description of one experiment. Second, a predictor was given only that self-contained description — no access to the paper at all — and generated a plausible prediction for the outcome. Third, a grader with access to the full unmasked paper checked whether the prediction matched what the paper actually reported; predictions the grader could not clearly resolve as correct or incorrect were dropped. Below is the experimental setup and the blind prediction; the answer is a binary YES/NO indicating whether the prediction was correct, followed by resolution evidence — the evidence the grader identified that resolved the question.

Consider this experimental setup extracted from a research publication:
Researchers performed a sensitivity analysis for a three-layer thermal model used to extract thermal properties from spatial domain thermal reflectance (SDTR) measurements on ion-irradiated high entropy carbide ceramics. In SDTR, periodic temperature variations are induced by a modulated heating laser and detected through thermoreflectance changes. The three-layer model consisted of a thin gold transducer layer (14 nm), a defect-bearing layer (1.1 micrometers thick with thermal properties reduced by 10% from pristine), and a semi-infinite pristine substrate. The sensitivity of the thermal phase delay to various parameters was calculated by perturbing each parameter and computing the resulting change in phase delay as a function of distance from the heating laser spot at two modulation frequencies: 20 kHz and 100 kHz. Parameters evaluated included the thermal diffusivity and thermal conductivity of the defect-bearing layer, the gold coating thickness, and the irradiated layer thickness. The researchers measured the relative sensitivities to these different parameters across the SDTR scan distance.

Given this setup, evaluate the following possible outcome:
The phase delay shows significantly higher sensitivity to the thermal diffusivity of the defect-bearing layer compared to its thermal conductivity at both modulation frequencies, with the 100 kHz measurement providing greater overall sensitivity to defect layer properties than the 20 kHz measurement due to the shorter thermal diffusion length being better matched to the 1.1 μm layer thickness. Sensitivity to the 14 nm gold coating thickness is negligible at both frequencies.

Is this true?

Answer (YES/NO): NO